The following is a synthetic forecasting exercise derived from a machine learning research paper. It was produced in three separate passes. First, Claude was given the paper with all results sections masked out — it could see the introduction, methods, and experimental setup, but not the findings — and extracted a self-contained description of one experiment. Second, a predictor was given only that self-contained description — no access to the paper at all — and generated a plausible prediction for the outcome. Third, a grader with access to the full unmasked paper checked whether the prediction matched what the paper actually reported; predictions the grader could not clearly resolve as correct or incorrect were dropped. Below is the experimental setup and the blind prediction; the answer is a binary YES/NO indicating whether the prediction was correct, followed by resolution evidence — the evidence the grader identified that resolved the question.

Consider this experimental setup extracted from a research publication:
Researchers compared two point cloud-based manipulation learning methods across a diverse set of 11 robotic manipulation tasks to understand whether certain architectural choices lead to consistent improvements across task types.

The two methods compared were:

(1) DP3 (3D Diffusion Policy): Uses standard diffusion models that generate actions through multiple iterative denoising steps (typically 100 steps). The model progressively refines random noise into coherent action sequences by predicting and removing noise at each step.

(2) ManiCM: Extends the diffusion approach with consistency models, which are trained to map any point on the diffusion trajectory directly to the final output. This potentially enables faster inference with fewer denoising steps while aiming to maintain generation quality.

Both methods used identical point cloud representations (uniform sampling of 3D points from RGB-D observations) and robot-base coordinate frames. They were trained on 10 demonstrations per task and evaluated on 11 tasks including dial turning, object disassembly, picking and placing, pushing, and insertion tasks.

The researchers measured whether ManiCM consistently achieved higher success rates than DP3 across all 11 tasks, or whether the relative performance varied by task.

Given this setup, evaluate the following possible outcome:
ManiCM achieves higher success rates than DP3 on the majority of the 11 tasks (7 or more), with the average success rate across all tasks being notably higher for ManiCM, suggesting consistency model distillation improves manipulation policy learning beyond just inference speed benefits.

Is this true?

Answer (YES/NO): YES